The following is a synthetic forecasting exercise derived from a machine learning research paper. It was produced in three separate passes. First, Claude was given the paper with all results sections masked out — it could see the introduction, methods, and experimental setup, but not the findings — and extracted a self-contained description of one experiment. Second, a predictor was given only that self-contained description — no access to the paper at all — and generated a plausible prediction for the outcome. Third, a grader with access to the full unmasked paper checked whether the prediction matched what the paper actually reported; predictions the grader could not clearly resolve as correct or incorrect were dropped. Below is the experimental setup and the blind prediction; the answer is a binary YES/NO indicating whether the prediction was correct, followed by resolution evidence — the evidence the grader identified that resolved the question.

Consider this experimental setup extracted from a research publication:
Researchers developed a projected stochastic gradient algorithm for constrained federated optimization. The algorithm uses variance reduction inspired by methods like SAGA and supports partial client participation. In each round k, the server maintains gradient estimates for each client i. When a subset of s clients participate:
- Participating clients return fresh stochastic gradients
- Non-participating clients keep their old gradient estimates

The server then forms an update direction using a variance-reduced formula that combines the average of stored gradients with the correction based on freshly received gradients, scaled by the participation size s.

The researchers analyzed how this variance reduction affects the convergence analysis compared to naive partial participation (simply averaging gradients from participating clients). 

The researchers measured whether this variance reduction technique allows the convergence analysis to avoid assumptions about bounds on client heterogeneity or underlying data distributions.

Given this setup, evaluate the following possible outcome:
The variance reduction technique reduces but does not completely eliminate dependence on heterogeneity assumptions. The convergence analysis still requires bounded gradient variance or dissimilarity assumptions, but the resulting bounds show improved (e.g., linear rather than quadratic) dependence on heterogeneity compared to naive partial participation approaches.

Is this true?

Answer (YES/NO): NO